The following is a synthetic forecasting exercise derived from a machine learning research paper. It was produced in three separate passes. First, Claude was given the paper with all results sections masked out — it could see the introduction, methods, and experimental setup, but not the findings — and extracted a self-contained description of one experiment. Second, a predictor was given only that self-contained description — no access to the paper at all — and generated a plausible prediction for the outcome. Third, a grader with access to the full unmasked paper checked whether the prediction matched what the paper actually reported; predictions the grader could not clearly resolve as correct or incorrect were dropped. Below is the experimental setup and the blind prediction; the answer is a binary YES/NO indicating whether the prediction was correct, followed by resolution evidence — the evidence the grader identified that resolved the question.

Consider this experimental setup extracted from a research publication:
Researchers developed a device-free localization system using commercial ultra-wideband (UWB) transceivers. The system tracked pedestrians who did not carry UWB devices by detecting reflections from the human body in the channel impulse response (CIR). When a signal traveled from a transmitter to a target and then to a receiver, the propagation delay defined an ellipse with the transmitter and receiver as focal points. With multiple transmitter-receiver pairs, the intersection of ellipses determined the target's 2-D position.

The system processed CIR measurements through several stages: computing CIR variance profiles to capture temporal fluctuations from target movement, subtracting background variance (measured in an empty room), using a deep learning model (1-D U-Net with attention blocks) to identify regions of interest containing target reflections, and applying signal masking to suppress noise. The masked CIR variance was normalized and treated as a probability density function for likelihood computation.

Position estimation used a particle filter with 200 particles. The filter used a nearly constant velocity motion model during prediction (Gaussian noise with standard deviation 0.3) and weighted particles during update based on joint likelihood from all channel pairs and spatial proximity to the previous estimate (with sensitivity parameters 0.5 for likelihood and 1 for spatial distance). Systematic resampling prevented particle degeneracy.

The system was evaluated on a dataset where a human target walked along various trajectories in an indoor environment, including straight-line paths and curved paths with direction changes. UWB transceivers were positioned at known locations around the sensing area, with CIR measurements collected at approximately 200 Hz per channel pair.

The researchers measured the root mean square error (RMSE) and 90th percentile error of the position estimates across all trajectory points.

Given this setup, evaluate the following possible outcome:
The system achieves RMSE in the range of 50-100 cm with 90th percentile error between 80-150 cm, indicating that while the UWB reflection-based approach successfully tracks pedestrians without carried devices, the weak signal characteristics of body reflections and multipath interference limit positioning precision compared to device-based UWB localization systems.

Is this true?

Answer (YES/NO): NO